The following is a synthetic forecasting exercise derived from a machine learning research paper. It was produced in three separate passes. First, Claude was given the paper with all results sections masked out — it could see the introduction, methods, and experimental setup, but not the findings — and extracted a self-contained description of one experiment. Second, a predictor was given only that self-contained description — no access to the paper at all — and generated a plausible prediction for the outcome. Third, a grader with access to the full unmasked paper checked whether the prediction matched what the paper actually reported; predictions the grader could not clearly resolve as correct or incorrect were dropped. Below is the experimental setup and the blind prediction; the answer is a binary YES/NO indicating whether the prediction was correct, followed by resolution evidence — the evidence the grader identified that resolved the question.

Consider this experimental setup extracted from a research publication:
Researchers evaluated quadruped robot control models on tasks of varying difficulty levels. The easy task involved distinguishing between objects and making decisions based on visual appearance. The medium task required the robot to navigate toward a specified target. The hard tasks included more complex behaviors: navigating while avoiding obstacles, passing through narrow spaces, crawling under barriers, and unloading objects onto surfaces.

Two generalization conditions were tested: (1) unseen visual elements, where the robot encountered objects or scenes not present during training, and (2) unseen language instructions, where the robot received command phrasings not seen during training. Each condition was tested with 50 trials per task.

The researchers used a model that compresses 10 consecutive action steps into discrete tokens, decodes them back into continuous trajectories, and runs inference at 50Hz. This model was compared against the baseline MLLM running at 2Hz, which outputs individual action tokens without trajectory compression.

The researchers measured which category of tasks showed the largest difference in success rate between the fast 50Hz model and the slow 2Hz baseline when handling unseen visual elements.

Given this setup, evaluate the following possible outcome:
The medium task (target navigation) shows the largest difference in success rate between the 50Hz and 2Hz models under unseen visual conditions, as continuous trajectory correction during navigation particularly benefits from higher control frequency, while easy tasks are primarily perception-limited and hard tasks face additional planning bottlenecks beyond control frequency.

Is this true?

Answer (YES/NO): NO